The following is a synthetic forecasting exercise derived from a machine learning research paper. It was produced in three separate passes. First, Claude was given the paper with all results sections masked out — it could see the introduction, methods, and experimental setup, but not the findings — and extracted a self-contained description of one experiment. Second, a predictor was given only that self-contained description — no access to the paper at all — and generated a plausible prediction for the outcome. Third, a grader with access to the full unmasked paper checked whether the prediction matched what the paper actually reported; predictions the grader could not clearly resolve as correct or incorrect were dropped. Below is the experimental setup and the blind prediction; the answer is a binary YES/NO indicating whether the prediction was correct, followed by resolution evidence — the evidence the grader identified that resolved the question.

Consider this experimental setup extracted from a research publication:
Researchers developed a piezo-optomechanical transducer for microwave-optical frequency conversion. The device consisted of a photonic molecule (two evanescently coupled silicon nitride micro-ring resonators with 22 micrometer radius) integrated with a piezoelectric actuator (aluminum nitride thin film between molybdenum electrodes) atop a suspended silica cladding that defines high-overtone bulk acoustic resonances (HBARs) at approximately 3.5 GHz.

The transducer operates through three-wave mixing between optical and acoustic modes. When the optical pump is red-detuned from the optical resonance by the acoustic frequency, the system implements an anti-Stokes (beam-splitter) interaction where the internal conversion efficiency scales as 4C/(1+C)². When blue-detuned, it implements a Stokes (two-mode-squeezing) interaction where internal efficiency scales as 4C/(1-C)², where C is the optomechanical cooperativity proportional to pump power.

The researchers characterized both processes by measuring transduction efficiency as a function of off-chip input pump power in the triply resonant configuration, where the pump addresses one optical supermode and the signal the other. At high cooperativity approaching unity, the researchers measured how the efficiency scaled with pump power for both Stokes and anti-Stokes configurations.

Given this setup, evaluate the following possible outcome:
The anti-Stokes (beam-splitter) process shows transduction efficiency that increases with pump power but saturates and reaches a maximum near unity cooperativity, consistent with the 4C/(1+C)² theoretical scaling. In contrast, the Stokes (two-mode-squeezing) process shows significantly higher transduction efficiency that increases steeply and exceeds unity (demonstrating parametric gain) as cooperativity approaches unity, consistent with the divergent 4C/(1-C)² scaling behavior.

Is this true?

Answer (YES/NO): NO